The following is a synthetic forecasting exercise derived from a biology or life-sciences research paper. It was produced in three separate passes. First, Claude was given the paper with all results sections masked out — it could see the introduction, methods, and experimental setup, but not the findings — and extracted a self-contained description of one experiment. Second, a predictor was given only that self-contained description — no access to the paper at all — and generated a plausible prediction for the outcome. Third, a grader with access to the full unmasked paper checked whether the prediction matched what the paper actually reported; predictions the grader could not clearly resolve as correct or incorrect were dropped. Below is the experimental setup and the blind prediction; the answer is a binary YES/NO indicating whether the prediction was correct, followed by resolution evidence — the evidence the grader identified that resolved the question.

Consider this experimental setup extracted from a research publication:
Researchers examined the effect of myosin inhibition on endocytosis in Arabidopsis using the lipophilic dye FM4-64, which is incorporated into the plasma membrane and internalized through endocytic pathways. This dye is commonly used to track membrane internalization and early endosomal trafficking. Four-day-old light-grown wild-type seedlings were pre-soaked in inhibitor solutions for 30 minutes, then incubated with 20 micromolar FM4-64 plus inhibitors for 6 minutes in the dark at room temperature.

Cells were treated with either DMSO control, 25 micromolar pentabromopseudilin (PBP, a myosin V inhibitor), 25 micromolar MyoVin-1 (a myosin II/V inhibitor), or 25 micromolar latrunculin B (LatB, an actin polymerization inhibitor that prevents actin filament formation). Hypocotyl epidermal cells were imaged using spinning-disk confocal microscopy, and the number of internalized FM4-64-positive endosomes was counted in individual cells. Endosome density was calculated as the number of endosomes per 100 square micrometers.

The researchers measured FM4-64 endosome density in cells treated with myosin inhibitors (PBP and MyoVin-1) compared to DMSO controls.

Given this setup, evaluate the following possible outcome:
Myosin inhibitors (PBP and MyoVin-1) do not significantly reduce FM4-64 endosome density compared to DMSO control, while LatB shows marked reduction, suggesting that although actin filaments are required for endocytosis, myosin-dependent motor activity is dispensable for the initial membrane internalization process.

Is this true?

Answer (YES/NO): NO